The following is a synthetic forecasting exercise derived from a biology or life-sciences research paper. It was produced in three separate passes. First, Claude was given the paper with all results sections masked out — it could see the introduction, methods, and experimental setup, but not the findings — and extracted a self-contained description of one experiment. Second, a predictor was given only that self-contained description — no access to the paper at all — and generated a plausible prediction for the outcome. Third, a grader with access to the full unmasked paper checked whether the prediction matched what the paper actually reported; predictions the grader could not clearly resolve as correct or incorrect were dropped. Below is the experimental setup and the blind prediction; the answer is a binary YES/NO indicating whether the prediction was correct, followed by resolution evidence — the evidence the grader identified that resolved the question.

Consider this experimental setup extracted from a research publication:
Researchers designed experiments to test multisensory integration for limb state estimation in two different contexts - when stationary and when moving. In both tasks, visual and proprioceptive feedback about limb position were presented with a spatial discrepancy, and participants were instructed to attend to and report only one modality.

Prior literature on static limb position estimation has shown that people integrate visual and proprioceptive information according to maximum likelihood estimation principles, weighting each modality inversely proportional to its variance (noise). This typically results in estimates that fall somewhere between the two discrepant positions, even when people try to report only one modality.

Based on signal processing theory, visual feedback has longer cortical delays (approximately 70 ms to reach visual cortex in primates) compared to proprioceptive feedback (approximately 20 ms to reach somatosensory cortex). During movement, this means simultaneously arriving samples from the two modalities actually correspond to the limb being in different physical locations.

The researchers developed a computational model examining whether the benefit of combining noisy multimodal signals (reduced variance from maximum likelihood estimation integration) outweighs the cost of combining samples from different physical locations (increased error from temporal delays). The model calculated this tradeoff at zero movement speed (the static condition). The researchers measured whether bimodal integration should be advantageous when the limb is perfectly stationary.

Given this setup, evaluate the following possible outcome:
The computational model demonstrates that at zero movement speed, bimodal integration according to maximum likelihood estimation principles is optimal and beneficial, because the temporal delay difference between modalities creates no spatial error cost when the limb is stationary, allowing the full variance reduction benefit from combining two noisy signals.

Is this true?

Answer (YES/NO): YES